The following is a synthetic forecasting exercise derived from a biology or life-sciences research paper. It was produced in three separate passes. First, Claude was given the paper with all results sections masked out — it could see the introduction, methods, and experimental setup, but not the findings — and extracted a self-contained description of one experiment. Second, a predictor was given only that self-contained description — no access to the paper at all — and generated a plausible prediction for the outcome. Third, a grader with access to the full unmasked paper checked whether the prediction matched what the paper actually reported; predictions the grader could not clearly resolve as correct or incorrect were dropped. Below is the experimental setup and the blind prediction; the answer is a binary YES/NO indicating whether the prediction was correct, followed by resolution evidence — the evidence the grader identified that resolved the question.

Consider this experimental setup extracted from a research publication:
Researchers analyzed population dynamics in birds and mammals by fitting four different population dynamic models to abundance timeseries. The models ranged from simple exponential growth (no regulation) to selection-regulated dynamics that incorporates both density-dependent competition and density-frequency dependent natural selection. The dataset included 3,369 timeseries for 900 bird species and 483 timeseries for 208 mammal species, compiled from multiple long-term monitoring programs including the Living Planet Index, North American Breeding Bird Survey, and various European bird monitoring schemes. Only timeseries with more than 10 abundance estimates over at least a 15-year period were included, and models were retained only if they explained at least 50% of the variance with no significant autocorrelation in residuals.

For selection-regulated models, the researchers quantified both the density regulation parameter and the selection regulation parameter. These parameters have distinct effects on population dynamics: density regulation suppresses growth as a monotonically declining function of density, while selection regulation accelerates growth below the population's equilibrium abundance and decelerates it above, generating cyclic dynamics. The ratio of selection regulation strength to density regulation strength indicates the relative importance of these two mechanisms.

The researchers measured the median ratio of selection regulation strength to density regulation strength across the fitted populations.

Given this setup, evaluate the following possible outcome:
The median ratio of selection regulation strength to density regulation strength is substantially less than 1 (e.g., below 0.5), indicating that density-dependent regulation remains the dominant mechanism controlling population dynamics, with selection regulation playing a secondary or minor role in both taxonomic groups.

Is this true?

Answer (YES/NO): NO